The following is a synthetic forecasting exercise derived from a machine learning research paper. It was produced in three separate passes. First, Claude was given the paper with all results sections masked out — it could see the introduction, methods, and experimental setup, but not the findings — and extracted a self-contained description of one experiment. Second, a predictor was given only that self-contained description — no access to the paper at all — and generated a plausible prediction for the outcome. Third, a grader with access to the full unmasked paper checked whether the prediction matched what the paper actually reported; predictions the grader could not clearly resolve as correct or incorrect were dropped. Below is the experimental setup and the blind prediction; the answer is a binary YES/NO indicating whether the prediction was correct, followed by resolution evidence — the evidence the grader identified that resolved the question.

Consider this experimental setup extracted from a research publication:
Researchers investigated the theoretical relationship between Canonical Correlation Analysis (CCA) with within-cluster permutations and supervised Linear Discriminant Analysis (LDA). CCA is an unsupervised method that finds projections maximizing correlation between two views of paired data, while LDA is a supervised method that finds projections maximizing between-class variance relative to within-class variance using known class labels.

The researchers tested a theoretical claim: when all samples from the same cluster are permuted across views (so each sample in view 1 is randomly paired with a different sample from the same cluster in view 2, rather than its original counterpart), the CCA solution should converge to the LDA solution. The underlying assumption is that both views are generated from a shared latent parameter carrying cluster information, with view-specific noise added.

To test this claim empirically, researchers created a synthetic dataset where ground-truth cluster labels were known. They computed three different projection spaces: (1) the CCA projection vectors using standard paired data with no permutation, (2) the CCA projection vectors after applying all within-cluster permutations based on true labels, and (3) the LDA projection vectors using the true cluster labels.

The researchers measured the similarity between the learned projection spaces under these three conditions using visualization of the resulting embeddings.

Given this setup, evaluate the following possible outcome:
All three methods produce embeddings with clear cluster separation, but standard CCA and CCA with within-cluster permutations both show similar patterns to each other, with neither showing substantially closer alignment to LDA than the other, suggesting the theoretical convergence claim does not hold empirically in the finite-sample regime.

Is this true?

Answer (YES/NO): NO